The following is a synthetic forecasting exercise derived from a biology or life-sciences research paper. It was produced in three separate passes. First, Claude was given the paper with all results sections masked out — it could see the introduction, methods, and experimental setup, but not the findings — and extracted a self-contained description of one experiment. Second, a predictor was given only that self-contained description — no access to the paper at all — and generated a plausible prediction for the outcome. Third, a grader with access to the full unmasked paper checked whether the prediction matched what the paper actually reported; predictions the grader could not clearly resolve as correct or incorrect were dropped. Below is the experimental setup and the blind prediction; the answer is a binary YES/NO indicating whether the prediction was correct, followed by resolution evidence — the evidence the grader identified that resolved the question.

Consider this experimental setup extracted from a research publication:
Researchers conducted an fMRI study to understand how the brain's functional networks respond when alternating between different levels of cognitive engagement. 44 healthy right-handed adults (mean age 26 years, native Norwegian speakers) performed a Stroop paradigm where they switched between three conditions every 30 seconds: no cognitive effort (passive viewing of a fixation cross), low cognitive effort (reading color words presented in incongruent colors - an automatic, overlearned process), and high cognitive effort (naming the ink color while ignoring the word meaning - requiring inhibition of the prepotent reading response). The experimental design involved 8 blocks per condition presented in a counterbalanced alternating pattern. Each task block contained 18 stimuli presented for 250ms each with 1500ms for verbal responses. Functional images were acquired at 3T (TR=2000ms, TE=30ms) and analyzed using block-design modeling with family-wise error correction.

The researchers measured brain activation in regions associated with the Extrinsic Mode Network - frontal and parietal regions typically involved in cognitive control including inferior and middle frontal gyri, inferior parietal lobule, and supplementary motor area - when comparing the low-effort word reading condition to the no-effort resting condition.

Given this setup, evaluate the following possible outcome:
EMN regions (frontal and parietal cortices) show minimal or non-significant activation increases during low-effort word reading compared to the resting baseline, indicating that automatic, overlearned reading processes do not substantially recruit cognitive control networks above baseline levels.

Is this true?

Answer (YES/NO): NO